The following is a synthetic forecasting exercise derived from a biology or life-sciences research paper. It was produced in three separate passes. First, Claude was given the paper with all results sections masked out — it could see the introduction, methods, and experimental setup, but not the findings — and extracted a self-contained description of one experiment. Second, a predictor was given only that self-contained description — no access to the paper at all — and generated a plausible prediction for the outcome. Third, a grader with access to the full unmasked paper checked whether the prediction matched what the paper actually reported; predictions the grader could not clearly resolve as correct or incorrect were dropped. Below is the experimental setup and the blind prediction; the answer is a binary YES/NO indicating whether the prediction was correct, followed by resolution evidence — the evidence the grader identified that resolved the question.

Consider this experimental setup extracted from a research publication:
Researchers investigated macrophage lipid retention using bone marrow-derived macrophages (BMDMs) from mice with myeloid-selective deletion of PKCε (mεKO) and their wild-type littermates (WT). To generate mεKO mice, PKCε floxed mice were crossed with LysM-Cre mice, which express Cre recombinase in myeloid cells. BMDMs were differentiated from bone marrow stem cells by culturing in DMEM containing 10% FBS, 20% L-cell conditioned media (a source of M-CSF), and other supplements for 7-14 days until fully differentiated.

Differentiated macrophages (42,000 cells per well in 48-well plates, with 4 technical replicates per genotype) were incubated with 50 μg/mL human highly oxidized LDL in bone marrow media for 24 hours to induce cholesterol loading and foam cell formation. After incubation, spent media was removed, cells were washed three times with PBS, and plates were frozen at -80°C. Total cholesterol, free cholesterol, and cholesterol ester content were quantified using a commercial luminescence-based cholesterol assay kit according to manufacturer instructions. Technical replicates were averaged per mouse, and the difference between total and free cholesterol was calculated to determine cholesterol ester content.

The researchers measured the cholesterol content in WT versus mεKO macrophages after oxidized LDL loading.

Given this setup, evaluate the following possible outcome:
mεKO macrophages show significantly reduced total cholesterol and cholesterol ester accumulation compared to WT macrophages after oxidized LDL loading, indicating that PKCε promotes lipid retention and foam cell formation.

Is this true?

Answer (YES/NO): NO